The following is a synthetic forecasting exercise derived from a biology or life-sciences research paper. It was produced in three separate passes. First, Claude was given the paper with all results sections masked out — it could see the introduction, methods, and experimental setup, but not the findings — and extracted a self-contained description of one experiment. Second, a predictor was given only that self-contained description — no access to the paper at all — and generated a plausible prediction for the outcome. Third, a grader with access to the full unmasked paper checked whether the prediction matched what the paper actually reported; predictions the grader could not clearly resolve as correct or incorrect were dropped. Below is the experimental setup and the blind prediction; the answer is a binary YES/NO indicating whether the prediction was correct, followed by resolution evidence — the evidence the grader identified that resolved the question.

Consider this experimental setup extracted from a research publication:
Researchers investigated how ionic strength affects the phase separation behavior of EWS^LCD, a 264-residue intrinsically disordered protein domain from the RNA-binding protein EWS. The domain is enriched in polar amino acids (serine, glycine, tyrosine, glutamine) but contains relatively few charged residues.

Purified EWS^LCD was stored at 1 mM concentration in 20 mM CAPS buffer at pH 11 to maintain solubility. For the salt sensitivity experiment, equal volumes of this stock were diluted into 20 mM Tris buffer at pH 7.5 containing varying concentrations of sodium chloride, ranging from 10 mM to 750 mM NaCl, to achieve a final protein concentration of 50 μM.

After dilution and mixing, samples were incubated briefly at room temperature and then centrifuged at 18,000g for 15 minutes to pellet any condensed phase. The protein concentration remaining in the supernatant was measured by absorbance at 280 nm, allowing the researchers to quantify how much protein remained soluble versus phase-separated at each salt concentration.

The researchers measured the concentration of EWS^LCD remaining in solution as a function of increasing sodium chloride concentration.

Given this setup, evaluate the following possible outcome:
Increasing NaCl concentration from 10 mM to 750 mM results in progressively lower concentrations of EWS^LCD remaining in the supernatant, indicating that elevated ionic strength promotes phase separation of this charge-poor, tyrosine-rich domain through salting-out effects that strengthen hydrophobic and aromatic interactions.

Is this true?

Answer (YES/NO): YES